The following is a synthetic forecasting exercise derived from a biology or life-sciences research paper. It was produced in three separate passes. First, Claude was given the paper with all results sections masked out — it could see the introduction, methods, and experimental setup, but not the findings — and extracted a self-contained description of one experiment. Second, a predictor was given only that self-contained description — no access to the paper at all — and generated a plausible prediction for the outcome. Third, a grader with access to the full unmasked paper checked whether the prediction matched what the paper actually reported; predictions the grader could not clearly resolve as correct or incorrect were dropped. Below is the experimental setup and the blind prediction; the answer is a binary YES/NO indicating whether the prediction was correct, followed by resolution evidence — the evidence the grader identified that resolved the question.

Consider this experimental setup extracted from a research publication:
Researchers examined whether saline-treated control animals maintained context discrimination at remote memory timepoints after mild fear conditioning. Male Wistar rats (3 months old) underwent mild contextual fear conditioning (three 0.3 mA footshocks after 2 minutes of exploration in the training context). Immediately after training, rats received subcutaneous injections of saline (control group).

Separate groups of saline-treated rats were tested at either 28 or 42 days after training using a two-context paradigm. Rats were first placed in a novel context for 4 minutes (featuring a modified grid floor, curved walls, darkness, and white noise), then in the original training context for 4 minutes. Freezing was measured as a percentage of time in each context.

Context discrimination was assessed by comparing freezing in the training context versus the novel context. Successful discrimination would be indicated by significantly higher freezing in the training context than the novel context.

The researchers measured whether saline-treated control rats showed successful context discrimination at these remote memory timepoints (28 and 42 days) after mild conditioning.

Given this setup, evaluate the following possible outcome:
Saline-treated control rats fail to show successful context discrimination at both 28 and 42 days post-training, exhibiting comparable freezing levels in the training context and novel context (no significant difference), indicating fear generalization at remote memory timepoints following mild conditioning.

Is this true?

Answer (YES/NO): NO